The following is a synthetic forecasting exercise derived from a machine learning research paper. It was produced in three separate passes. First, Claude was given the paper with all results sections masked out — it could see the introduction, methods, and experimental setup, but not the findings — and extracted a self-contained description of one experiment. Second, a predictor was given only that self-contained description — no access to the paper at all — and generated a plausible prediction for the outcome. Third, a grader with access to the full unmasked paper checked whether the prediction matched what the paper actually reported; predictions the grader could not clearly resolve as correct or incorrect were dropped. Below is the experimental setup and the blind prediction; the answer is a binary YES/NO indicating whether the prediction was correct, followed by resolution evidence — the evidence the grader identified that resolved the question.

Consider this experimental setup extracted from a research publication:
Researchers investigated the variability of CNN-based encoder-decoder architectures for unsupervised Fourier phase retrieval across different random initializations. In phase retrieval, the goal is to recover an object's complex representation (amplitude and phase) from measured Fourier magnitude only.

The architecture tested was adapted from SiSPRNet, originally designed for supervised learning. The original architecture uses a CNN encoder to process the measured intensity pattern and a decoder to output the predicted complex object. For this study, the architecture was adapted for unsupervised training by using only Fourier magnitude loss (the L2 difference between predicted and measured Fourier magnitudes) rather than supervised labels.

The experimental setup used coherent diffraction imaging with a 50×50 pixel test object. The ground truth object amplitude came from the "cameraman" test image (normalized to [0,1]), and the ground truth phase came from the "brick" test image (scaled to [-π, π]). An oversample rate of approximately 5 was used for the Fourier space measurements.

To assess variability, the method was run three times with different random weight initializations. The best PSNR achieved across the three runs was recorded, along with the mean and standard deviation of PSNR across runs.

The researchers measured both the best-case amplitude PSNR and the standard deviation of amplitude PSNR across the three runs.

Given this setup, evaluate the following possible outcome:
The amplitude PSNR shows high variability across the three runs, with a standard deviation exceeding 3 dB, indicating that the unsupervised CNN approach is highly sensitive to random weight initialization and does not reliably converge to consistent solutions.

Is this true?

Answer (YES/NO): YES